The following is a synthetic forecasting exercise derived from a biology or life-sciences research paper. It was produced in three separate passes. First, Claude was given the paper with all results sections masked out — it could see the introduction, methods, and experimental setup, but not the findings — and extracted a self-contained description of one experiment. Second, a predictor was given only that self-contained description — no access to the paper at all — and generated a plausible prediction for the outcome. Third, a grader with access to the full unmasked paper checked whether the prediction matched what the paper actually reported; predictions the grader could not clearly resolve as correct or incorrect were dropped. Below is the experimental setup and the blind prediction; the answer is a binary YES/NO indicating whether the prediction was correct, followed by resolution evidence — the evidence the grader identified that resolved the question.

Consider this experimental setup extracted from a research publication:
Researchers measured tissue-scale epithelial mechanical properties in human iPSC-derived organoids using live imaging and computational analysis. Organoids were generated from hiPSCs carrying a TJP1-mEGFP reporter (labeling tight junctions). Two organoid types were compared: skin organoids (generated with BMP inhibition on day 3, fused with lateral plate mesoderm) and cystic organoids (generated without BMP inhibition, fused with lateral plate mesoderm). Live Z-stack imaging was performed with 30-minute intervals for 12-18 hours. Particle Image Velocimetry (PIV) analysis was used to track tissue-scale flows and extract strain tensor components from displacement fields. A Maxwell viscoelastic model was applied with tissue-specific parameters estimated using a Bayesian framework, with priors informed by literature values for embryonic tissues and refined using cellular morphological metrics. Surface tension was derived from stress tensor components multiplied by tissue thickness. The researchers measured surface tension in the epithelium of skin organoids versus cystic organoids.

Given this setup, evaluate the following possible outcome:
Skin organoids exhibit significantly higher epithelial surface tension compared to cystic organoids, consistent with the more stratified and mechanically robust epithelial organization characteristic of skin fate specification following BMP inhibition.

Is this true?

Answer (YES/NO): NO